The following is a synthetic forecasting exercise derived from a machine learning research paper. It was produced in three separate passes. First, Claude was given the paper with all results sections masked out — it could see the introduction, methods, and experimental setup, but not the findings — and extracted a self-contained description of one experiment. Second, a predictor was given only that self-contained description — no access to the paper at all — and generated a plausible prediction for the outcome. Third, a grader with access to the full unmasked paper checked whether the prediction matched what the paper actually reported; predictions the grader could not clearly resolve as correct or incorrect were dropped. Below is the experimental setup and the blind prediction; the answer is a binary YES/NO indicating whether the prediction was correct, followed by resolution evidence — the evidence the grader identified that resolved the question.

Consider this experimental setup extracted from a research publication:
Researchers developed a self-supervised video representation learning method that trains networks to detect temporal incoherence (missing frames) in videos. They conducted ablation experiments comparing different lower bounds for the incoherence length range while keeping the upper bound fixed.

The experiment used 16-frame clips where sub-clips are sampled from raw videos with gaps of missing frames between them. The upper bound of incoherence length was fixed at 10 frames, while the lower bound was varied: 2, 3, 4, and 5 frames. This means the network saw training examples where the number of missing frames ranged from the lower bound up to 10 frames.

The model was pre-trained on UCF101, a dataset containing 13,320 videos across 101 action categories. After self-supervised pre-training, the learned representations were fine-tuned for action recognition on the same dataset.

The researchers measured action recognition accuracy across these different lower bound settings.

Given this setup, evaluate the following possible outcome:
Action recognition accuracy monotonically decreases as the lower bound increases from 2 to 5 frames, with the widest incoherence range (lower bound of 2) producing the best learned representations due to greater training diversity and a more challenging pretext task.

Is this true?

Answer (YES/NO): NO